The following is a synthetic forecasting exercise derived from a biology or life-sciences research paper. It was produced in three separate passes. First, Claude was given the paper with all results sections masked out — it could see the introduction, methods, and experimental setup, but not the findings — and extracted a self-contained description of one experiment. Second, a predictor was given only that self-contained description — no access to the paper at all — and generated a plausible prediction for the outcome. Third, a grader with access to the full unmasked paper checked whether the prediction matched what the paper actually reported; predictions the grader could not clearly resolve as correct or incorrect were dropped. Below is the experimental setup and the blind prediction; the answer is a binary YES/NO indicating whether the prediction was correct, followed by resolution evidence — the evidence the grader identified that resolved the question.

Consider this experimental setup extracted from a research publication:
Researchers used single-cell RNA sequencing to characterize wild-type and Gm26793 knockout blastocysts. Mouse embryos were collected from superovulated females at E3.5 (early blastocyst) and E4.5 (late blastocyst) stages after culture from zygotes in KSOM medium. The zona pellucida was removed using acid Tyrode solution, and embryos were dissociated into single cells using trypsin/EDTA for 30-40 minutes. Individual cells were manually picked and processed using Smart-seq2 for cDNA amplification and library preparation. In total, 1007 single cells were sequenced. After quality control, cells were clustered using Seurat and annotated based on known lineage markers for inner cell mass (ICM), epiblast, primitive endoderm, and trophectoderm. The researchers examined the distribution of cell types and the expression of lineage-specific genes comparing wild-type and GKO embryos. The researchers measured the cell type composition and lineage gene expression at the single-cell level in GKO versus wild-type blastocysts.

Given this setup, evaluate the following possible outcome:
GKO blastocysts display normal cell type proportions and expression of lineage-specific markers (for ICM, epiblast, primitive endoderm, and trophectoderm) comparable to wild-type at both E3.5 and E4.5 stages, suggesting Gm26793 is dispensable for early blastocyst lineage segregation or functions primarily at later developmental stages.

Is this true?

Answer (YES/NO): NO